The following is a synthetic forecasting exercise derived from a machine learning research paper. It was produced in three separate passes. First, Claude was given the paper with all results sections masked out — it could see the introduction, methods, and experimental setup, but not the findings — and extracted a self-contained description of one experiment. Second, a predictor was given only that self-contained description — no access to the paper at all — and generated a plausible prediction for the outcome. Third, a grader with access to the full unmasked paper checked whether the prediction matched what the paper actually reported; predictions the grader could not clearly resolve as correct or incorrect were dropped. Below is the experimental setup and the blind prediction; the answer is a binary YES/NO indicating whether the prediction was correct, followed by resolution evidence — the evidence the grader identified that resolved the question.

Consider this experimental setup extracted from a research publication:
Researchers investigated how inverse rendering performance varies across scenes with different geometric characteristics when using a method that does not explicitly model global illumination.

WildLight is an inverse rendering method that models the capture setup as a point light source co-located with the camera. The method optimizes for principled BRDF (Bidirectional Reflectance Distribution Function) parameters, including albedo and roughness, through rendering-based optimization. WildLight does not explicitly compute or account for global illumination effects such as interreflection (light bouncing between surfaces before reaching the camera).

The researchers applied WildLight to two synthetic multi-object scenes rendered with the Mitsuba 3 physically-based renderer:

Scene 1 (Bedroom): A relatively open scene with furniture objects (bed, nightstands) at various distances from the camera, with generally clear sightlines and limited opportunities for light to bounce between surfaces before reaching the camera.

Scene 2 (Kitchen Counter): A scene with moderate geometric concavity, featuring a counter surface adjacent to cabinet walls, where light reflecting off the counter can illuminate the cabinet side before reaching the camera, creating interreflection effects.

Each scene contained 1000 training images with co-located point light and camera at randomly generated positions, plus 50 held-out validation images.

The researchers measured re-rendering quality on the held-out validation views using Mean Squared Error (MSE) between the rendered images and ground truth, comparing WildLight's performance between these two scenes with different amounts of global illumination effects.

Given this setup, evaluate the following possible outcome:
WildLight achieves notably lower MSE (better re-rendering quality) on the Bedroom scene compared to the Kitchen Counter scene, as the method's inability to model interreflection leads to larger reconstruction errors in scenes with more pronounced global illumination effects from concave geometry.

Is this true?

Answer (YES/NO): YES